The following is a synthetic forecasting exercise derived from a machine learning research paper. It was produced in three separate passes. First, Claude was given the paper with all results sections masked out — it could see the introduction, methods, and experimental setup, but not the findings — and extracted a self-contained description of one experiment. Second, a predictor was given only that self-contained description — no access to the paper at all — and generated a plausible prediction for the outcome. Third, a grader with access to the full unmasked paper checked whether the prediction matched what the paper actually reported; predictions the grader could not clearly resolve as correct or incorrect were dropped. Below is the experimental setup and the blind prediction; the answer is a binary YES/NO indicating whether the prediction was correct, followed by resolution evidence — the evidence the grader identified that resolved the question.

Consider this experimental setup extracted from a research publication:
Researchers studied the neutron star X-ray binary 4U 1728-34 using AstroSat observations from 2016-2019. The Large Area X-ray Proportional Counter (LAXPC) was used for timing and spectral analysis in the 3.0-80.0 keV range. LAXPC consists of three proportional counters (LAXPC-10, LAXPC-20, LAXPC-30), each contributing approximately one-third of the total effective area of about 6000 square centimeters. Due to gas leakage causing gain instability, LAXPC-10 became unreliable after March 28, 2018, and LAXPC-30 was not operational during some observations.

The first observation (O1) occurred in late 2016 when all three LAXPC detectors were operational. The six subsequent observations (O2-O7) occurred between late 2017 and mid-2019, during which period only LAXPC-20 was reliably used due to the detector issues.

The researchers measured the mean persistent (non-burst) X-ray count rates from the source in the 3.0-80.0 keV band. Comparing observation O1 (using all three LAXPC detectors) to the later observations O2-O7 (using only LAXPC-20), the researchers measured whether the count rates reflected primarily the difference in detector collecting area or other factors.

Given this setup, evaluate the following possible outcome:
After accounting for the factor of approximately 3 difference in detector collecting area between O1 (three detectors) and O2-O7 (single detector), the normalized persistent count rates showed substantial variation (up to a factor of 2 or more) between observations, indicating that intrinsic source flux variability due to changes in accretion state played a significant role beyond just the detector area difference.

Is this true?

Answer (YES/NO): YES